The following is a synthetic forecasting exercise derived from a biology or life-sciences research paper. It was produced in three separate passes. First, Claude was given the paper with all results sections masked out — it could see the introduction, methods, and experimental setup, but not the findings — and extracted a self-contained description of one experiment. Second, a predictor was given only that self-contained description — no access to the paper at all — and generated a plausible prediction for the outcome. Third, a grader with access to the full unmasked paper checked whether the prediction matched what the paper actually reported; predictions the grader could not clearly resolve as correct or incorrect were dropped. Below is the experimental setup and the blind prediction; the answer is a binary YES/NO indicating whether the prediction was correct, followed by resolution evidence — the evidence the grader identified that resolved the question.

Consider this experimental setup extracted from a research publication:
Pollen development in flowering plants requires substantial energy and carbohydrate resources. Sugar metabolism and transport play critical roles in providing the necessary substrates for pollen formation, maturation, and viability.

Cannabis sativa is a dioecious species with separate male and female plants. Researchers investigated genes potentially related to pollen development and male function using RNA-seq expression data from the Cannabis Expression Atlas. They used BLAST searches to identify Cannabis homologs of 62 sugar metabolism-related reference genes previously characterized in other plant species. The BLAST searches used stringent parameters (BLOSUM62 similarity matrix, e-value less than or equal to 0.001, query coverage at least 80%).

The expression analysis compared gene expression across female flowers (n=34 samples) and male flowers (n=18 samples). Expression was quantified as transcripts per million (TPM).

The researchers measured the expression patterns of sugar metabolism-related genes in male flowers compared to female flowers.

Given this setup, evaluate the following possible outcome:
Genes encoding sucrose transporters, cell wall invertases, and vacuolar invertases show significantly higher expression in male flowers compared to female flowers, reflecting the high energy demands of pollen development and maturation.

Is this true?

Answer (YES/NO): NO